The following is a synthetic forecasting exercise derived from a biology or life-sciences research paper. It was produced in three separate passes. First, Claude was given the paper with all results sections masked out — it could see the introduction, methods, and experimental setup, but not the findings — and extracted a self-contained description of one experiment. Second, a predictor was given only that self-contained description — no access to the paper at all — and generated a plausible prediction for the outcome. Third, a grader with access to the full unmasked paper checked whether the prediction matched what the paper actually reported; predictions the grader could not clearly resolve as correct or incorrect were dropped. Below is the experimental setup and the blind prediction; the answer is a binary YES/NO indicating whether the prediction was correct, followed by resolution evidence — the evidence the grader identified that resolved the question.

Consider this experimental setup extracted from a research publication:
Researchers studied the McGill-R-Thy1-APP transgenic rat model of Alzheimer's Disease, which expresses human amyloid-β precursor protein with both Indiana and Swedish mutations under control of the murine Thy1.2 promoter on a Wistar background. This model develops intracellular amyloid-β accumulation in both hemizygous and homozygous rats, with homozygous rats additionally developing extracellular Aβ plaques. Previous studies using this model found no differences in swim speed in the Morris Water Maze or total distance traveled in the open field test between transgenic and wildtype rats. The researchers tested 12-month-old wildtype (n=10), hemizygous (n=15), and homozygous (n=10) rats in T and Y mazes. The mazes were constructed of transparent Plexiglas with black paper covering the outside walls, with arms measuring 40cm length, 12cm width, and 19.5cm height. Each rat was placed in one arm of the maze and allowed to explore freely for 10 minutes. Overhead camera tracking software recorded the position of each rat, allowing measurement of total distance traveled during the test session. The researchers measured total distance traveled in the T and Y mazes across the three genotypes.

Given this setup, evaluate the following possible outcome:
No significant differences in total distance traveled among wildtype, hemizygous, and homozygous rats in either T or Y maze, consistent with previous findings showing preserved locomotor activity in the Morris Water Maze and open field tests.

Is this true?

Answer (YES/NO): NO